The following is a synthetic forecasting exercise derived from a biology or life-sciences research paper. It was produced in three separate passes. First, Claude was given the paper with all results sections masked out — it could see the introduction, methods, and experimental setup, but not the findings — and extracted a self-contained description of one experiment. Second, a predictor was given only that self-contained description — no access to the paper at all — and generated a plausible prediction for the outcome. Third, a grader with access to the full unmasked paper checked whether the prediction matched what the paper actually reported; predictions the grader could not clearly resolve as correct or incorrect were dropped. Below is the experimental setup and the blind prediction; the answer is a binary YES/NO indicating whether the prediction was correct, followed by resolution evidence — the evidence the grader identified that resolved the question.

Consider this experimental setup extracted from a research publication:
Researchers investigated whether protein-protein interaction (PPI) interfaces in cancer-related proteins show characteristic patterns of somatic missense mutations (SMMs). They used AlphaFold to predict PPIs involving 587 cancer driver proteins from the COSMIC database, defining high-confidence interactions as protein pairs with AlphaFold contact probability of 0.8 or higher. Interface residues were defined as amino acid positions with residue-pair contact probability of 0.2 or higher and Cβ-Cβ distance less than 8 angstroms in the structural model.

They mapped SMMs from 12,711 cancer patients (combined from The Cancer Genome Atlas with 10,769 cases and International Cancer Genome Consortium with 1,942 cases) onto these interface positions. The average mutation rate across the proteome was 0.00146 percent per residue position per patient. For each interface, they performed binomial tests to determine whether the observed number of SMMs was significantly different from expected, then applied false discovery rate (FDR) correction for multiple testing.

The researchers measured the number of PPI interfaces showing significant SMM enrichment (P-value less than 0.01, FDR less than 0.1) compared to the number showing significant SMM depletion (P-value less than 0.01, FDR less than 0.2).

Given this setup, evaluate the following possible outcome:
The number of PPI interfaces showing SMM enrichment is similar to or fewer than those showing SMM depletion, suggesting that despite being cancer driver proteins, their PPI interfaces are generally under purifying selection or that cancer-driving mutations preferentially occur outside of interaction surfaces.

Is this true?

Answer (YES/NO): NO